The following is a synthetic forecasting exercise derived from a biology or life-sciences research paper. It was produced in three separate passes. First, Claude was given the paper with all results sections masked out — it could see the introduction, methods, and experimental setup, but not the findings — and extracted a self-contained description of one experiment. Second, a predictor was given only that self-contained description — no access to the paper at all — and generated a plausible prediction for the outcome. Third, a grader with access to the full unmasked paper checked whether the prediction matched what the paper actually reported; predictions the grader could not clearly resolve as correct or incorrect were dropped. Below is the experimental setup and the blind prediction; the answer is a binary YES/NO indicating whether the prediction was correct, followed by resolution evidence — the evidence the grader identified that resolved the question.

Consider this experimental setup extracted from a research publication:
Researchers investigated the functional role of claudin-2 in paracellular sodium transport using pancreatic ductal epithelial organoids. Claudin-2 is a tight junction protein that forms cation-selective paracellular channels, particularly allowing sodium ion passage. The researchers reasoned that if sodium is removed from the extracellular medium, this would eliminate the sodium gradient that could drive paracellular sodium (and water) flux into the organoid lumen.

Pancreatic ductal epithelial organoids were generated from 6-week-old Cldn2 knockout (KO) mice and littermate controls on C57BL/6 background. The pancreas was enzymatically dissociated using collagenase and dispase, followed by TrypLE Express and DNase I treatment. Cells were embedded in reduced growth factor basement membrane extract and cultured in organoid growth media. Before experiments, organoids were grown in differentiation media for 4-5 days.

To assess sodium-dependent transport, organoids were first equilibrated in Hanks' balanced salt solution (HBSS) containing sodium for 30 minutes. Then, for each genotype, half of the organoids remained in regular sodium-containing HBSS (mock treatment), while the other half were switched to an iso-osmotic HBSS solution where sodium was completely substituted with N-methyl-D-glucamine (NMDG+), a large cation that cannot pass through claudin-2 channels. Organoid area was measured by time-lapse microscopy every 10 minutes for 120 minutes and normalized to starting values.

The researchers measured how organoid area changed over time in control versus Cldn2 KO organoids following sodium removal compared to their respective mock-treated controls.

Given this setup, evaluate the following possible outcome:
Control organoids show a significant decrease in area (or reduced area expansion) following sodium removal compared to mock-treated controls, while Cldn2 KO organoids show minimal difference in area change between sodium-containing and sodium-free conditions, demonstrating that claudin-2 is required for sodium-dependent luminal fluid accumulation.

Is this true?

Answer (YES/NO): YES